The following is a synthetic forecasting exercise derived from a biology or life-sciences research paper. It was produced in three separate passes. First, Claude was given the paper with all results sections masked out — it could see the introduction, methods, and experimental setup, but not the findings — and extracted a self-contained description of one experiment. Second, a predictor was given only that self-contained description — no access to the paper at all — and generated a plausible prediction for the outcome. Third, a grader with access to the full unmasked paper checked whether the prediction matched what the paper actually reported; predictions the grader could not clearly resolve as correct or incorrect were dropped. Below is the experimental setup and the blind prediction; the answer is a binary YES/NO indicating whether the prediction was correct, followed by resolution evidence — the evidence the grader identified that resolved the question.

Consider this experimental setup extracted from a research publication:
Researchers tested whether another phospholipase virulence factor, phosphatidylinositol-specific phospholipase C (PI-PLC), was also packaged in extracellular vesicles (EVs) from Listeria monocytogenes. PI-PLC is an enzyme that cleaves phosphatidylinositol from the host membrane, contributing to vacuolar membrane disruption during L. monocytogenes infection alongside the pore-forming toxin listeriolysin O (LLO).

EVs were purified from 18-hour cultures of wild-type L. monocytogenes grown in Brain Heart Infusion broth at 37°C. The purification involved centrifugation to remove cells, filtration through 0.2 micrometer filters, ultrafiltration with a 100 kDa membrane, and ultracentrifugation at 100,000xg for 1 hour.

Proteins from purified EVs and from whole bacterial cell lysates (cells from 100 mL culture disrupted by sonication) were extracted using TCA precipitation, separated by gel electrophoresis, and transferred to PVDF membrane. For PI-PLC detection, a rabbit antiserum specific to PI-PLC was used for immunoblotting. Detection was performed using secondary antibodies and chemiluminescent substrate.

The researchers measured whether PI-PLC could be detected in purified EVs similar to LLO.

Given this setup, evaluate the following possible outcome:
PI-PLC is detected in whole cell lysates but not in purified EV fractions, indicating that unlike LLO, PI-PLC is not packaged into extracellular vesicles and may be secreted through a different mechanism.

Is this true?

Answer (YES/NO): NO